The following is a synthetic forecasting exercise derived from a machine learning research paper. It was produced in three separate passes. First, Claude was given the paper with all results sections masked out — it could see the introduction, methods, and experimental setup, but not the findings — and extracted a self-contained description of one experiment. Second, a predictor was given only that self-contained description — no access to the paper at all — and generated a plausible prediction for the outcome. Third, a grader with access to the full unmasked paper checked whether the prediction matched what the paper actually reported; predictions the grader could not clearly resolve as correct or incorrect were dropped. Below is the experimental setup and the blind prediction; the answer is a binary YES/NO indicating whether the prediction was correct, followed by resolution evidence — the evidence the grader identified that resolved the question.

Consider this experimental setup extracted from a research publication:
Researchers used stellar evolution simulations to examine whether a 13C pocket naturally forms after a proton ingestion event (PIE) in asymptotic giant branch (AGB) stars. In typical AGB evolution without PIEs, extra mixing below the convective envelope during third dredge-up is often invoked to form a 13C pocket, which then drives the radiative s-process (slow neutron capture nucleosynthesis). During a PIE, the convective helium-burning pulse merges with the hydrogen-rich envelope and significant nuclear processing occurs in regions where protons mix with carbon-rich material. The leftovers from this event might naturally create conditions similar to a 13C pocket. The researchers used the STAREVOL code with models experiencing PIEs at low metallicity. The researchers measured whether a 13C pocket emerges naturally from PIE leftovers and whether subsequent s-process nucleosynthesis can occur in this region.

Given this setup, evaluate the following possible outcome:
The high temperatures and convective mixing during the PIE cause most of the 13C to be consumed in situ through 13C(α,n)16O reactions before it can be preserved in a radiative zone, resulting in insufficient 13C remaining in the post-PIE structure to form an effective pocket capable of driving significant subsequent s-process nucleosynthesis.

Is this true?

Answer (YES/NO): NO